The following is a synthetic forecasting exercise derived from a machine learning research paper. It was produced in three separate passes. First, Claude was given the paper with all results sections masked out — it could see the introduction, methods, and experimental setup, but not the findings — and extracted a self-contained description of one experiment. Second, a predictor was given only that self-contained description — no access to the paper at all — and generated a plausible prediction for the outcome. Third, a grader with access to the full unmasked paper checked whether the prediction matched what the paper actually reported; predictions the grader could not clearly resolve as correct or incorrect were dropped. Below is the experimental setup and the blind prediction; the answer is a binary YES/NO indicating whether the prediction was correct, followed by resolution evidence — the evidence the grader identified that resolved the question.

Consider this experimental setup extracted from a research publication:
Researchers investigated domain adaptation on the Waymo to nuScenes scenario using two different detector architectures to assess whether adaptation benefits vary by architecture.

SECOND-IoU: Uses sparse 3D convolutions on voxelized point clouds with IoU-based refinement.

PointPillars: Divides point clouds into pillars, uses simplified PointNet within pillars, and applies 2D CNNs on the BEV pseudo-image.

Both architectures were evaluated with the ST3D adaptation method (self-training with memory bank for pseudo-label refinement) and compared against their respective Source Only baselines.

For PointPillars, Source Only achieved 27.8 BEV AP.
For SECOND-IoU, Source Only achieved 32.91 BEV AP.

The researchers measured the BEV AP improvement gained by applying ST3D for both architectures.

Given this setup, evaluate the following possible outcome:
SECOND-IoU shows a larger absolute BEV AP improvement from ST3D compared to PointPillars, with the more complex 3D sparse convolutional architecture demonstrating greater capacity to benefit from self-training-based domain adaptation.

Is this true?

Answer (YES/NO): YES